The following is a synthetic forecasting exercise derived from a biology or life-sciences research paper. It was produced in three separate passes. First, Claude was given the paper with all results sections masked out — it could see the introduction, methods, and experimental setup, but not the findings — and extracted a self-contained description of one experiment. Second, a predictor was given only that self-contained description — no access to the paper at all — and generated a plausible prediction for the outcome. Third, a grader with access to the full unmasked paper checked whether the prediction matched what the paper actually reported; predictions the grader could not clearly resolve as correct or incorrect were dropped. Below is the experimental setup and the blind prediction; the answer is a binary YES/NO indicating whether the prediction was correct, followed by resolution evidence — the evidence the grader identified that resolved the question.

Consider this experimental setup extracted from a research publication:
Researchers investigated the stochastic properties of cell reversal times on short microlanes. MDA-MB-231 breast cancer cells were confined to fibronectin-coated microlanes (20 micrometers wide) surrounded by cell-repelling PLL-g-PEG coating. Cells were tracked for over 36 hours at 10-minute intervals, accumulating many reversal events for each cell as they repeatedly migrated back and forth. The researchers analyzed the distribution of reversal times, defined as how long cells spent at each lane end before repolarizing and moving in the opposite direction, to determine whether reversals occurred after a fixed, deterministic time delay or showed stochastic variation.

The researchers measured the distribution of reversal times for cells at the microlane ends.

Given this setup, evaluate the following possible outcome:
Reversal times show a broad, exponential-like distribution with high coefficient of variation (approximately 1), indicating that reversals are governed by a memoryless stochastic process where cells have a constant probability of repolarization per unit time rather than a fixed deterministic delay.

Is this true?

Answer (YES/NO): NO